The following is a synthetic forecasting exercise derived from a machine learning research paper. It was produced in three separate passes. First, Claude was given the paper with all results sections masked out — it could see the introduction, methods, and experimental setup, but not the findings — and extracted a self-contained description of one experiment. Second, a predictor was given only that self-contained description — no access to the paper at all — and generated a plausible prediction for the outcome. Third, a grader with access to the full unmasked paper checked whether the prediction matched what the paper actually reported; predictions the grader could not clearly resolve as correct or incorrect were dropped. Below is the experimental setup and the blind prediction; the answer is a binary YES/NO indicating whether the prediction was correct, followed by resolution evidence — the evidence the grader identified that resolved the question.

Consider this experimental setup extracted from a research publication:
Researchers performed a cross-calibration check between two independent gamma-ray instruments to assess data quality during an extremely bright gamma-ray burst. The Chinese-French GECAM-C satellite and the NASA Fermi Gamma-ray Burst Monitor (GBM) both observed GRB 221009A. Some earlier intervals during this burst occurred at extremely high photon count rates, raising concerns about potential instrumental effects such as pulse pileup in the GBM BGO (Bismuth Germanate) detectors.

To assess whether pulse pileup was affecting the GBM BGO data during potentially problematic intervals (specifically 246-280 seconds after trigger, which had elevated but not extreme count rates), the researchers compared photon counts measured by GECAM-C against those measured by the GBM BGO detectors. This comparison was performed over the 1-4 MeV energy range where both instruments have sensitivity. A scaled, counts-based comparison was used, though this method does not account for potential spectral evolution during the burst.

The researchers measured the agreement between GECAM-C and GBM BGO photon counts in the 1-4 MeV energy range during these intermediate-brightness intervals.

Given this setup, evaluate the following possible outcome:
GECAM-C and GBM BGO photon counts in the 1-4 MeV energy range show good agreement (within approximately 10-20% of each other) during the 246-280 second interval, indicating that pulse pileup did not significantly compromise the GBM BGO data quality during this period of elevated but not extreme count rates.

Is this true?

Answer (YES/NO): YES